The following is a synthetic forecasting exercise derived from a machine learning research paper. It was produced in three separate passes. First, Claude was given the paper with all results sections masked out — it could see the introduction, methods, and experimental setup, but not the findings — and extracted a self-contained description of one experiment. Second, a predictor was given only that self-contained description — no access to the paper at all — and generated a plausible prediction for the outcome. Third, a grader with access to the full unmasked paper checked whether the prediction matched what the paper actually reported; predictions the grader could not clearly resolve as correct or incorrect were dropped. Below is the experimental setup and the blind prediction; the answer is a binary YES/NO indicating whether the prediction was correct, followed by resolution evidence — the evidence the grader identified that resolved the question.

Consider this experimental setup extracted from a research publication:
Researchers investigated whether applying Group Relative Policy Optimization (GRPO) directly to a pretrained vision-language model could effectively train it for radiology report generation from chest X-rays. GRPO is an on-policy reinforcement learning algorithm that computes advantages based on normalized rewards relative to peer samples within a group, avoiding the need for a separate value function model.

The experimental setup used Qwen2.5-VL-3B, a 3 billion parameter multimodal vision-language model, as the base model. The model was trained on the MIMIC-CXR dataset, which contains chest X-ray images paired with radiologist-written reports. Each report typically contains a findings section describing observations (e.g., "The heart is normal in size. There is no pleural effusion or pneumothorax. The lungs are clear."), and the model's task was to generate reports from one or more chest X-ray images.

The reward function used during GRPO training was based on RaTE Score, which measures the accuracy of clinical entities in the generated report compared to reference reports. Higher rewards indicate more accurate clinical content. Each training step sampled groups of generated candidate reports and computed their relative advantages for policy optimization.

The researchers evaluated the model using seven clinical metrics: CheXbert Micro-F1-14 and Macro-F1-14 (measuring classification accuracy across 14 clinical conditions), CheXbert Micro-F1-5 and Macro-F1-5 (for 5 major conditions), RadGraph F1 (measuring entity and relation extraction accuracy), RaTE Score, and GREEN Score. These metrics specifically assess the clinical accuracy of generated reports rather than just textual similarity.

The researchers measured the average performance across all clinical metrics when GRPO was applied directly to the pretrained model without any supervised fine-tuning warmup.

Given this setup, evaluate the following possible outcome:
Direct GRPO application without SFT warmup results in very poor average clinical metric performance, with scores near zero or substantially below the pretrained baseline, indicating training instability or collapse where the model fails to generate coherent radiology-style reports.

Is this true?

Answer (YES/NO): NO